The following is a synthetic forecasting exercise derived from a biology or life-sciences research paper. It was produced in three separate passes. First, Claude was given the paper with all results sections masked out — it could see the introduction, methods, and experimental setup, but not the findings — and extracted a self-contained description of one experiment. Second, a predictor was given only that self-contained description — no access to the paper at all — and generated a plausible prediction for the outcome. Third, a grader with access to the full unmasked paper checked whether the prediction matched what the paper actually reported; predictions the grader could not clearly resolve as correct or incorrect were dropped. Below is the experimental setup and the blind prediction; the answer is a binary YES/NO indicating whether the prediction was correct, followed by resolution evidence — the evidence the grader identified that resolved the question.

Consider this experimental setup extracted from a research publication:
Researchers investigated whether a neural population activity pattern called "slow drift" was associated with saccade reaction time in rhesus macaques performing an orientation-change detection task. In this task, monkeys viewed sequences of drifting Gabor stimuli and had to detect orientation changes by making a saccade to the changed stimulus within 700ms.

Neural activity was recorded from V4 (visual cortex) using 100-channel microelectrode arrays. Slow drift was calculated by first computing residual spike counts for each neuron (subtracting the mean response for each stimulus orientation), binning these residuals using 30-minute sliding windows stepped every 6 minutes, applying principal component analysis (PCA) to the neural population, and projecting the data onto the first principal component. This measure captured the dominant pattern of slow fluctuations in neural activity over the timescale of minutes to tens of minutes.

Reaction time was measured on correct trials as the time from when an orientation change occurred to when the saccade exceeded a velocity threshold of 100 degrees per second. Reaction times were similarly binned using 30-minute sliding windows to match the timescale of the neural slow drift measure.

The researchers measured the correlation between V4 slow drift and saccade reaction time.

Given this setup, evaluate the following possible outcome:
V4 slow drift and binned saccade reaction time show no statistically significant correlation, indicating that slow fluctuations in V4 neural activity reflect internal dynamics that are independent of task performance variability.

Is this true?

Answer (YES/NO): NO